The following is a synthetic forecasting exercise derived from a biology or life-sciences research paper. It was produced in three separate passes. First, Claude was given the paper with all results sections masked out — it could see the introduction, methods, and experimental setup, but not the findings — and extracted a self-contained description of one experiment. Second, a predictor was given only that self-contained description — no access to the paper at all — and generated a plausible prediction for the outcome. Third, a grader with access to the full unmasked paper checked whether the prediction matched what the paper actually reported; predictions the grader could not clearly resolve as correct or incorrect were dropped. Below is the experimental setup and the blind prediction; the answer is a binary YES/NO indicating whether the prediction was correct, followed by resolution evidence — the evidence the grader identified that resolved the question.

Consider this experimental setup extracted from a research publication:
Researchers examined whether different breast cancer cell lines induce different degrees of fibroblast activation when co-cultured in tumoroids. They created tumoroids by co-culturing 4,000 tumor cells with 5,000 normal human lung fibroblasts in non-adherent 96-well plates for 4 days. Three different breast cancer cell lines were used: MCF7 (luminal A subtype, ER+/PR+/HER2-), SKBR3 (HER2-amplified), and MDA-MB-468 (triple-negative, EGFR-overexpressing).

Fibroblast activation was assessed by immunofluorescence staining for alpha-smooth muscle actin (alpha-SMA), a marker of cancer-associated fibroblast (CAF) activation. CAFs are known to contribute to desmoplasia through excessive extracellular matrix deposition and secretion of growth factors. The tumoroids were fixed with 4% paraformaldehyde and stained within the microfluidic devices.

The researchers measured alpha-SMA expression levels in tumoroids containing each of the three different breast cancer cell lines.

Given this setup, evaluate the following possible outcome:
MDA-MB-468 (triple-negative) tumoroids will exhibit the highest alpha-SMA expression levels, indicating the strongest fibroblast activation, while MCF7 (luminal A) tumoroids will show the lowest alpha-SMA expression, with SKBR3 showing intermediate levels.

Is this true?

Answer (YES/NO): YES